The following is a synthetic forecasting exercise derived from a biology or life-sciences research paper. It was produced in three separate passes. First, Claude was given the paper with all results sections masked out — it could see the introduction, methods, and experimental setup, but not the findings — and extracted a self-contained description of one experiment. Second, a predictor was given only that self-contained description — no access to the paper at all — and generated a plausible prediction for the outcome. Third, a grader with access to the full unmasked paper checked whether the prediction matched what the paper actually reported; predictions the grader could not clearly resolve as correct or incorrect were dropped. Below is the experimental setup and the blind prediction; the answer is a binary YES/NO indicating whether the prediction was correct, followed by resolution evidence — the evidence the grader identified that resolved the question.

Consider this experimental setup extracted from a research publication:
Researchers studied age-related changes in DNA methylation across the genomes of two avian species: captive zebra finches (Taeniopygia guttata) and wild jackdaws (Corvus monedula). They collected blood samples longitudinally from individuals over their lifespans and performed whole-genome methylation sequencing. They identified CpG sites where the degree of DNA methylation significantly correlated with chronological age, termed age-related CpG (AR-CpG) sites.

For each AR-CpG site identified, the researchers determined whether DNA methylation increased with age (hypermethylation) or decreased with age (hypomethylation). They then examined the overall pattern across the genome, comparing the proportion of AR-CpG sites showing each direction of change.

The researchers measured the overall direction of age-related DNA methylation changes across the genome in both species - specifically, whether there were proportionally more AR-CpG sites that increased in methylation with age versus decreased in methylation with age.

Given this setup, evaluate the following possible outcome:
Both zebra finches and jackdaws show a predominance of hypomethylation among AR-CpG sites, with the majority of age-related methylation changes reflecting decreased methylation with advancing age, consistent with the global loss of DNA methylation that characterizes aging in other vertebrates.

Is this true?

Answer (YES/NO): NO